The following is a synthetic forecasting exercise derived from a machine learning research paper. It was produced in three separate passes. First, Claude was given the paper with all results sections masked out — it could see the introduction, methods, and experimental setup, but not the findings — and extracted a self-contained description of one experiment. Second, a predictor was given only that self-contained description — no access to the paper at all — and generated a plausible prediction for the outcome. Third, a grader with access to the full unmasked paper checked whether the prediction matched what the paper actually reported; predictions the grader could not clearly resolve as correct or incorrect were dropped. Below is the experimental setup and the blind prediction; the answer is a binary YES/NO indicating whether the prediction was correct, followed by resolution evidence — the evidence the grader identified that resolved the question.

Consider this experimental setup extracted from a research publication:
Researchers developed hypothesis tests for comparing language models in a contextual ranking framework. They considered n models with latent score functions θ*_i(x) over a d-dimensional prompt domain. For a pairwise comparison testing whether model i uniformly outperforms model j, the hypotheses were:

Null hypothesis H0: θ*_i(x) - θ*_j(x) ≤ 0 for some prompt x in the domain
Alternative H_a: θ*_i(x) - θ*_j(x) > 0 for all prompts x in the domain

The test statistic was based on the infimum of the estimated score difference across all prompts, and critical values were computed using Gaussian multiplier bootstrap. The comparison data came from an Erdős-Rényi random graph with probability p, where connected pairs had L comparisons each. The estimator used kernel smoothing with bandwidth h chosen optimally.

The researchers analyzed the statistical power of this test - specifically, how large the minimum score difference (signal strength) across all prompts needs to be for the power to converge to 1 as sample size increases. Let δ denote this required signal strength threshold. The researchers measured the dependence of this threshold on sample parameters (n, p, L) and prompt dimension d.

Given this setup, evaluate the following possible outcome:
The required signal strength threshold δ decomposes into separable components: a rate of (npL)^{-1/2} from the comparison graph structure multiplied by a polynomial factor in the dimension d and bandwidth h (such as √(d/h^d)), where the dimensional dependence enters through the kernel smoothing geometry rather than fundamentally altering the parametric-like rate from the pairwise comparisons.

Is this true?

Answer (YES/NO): NO